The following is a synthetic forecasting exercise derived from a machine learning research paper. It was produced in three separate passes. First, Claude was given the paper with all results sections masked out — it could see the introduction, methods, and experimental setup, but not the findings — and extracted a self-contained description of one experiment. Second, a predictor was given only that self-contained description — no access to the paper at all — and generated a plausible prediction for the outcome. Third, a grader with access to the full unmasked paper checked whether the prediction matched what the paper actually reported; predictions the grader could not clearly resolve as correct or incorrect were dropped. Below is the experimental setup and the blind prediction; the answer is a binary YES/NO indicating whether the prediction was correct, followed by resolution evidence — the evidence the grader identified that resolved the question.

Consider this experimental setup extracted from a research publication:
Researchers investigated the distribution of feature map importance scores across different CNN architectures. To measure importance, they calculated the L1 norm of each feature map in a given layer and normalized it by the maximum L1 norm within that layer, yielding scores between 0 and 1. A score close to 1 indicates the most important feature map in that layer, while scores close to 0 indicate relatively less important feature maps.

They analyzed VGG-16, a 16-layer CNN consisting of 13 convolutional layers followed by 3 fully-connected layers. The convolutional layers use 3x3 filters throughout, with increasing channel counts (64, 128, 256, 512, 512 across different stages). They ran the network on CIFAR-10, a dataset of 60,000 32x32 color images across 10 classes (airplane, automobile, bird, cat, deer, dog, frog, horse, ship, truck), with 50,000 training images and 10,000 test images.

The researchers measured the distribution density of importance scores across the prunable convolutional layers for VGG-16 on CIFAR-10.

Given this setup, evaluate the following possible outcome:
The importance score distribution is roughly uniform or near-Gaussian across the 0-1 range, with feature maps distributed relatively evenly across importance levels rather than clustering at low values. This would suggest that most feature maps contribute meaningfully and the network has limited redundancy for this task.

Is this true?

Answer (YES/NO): NO